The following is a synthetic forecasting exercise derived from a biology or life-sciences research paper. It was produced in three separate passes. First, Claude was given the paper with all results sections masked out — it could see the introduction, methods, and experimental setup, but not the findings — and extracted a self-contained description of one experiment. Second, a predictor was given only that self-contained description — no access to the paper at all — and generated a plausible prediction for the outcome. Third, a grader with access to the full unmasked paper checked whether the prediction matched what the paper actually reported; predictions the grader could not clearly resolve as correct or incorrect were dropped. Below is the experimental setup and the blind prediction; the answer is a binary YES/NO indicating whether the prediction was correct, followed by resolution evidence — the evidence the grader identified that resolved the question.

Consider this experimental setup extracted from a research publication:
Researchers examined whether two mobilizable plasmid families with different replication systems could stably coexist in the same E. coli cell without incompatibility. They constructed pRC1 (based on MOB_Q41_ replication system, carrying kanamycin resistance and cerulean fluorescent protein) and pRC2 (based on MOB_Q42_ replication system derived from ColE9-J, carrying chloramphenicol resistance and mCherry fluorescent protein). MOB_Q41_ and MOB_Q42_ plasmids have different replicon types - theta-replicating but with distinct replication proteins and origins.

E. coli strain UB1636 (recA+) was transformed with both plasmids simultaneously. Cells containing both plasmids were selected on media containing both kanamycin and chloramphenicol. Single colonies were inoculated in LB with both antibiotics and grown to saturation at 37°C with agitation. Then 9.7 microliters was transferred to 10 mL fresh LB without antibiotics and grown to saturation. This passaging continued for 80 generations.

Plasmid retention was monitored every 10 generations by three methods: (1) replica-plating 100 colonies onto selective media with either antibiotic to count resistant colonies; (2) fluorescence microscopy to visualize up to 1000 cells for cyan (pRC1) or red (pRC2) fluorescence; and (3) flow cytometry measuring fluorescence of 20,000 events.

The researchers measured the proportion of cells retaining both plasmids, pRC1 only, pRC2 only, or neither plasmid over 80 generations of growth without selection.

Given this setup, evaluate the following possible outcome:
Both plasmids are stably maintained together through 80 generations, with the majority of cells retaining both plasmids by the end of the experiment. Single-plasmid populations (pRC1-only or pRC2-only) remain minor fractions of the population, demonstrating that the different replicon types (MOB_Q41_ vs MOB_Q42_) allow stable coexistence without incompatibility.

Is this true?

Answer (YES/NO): YES